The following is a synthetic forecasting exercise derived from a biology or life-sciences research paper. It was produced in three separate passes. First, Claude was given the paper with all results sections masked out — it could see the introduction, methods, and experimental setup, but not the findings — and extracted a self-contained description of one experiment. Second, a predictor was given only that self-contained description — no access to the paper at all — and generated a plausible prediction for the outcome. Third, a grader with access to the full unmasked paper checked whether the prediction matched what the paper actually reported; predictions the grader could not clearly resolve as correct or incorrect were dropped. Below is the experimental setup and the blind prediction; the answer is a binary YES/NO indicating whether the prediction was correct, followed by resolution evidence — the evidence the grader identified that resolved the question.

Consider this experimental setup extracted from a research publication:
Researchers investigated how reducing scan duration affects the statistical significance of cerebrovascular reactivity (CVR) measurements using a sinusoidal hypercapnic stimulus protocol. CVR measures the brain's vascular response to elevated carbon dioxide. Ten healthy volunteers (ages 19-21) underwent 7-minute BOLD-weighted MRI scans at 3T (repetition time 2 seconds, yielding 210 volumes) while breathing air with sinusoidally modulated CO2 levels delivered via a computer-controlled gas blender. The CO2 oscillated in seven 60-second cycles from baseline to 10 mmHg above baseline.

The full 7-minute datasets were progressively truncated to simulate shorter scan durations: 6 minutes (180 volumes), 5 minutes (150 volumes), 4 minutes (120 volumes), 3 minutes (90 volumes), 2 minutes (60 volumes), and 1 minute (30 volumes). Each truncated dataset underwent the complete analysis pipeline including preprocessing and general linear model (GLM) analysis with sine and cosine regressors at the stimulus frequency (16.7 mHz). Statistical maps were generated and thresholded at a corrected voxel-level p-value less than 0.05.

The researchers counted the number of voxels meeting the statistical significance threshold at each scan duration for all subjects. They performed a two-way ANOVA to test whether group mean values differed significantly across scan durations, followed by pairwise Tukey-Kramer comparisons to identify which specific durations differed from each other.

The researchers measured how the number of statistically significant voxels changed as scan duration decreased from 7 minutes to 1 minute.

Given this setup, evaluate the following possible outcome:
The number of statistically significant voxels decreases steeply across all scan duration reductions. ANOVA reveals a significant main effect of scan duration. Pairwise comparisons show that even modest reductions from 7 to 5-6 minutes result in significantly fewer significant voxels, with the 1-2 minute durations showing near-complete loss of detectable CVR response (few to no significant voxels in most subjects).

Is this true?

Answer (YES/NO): NO